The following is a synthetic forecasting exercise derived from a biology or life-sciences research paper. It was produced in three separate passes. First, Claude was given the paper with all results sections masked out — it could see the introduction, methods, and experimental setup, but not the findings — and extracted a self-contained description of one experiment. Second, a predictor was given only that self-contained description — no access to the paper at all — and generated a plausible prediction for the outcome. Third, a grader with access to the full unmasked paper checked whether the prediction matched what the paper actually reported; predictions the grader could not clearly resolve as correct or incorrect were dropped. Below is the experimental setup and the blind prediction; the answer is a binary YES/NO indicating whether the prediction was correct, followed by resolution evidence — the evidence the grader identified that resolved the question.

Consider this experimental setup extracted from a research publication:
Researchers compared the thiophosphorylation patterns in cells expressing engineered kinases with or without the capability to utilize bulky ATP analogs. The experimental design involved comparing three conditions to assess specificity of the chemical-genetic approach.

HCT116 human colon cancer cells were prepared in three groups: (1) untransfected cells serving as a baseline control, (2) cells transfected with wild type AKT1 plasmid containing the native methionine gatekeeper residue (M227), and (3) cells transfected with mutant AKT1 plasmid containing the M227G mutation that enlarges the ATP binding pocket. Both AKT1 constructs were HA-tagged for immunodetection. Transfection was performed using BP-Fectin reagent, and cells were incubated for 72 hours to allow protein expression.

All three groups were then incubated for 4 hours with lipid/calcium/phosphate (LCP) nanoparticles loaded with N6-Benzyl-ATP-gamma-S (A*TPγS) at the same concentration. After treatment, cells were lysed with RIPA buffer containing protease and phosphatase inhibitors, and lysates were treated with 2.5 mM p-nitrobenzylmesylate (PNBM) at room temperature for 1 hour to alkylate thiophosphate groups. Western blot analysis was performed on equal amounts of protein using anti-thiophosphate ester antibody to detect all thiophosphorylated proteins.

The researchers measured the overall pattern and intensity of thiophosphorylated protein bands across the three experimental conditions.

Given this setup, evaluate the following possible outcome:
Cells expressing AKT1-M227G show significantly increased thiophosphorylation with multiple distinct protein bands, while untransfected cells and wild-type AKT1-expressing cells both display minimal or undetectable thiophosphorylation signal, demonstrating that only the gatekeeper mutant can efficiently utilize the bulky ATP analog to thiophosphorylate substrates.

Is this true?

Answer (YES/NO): YES